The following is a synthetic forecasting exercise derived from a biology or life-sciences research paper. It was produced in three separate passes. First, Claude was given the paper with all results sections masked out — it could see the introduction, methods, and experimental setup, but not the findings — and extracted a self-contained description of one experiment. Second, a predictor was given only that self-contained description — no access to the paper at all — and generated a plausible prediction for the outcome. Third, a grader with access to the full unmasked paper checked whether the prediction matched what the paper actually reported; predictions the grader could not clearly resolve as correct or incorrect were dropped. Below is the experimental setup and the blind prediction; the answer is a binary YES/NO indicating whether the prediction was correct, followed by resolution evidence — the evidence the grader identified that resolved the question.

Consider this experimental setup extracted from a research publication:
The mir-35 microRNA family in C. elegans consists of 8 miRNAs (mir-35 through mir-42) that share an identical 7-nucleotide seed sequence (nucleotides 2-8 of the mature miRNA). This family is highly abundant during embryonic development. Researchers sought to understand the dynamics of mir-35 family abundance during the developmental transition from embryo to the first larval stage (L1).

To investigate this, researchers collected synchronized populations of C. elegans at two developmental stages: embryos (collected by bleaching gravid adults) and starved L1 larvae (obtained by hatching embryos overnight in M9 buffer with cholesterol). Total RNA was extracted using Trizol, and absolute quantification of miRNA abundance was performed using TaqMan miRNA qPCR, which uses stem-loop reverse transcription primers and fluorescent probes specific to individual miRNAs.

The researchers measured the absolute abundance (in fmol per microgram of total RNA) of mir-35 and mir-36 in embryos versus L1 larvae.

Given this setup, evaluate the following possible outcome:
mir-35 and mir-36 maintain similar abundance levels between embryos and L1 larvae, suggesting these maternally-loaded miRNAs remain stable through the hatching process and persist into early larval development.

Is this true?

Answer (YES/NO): NO